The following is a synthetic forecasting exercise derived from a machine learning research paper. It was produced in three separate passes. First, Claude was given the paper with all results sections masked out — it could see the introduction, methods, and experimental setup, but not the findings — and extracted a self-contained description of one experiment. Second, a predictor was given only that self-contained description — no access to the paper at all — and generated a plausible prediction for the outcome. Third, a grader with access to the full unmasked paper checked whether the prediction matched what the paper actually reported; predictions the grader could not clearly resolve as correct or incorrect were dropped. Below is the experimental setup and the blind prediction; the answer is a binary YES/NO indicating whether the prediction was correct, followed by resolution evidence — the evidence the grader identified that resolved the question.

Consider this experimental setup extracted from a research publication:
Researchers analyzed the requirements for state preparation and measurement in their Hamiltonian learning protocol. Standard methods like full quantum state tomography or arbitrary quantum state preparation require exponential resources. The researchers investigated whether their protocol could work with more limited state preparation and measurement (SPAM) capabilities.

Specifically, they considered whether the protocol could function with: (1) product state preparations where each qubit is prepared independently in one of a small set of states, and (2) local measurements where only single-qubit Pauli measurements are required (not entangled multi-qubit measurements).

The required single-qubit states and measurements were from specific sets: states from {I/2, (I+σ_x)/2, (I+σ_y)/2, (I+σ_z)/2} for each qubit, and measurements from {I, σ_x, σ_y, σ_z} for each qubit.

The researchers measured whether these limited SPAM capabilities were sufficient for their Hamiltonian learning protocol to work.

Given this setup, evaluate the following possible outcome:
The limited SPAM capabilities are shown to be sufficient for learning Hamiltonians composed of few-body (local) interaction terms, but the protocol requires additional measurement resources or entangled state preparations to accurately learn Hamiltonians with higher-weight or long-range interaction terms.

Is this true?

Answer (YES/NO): NO